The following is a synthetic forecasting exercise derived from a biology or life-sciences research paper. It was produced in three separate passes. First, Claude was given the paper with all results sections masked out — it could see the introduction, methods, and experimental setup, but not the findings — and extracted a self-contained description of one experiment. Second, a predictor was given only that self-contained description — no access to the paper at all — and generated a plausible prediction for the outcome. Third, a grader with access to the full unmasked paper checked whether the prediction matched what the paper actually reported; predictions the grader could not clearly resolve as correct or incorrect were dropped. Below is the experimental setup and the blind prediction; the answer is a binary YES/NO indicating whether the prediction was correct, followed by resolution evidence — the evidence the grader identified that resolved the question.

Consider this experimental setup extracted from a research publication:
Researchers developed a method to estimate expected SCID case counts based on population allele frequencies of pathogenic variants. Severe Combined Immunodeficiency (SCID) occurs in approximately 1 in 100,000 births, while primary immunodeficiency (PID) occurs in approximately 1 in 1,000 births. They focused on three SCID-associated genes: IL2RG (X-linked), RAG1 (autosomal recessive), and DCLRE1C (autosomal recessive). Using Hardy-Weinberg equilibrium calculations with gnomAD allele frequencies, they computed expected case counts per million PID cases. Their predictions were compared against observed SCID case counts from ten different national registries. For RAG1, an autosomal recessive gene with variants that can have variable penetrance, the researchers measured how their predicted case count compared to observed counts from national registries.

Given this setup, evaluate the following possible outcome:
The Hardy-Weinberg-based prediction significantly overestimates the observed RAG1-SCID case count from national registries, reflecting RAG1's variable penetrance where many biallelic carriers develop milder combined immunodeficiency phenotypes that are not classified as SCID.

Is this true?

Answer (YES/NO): YES